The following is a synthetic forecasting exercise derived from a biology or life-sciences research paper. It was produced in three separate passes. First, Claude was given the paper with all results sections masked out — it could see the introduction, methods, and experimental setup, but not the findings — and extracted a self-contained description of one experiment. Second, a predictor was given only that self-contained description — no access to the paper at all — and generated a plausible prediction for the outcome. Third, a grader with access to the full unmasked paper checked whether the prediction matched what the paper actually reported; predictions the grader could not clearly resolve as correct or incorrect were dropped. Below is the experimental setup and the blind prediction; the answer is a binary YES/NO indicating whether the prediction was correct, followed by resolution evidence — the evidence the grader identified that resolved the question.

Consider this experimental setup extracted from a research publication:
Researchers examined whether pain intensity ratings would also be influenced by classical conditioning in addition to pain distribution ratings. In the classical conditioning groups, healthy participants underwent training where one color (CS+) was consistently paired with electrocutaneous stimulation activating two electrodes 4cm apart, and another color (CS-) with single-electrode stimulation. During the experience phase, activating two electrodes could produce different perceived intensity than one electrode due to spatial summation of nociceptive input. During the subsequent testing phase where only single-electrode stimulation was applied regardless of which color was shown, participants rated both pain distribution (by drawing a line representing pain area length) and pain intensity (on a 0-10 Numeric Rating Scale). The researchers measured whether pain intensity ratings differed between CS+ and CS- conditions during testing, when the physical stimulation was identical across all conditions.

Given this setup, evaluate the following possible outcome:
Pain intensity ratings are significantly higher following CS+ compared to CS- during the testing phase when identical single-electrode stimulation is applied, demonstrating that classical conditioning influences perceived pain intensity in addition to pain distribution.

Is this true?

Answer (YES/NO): NO